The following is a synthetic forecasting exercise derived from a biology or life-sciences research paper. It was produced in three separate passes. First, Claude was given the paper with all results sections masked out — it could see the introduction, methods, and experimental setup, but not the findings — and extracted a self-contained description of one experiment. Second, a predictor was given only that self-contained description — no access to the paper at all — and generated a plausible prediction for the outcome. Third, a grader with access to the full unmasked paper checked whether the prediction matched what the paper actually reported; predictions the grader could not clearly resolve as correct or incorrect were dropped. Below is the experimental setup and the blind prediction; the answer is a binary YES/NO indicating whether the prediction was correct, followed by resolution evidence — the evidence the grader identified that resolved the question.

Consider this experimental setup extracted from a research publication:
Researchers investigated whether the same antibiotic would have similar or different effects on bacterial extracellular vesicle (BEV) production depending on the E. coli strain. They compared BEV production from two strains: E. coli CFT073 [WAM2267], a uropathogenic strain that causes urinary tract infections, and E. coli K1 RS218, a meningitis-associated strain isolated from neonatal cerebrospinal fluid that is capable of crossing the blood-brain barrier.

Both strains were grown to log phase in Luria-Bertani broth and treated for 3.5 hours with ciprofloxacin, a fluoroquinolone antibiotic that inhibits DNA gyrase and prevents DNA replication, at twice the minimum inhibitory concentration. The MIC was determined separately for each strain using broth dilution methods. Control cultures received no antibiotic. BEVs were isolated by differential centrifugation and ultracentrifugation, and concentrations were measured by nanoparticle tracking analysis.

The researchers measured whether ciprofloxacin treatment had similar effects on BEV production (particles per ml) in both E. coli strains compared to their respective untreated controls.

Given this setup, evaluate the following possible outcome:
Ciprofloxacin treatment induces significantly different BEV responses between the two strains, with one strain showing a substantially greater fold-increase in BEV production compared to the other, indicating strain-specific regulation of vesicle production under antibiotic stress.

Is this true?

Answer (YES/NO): NO